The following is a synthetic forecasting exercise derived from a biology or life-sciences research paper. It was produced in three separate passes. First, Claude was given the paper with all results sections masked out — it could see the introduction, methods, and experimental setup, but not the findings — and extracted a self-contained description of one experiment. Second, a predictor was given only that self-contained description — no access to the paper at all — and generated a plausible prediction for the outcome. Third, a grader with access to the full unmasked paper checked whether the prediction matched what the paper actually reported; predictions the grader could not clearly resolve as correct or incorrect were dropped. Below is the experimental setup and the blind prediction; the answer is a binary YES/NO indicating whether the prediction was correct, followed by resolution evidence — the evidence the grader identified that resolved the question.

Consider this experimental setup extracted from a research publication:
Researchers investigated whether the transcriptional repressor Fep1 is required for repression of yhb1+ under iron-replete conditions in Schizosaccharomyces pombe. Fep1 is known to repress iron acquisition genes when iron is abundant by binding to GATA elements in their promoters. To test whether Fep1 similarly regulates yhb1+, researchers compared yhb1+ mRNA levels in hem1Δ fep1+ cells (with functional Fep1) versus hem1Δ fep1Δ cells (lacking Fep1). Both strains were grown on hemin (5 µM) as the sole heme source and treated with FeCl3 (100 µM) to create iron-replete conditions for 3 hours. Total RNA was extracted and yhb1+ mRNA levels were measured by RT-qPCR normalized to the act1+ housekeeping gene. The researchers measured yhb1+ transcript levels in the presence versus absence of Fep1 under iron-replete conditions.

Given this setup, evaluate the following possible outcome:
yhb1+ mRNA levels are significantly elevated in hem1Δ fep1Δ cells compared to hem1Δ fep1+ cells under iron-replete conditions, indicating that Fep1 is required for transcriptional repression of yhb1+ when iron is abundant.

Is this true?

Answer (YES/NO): YES